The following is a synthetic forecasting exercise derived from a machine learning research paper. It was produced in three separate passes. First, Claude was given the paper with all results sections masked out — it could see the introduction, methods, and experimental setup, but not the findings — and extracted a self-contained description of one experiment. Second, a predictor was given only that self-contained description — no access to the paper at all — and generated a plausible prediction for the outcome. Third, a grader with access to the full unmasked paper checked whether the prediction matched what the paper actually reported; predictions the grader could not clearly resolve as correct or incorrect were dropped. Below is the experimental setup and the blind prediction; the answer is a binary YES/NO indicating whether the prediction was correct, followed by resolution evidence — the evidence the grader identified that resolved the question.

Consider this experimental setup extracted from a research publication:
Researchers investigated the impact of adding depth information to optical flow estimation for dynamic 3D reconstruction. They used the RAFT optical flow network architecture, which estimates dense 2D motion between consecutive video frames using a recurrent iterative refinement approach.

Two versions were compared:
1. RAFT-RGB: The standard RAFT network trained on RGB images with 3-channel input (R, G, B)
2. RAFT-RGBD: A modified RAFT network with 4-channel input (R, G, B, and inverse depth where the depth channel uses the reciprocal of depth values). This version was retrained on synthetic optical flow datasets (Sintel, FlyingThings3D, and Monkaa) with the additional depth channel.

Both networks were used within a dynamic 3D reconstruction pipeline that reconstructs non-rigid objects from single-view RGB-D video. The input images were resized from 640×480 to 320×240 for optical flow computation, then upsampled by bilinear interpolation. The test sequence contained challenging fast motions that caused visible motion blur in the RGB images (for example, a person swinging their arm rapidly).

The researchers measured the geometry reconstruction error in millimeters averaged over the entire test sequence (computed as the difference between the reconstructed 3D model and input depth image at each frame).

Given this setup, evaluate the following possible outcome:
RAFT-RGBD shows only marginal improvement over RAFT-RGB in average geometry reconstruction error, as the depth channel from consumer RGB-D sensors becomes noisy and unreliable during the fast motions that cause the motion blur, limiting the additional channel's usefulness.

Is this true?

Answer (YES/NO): NO